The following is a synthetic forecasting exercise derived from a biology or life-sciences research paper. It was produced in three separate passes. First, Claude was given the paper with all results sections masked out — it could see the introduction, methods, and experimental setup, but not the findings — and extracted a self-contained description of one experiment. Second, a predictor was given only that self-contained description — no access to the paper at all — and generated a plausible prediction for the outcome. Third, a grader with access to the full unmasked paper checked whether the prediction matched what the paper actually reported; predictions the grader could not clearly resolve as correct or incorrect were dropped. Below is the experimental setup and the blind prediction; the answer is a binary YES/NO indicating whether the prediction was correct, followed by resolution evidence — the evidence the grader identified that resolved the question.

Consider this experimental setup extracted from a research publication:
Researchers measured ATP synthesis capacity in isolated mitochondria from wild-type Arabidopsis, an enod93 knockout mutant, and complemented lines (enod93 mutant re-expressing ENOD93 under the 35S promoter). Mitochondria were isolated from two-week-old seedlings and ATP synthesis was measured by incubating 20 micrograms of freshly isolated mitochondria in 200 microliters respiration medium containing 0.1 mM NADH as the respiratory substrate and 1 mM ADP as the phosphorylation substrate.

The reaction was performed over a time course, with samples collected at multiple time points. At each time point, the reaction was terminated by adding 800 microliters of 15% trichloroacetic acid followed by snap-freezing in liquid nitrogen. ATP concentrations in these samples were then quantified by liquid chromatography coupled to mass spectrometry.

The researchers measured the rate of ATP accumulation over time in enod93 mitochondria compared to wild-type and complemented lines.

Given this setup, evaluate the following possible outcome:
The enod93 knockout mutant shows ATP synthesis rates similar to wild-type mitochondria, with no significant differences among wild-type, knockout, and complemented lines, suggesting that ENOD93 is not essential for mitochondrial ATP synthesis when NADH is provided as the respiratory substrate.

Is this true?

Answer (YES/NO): NO